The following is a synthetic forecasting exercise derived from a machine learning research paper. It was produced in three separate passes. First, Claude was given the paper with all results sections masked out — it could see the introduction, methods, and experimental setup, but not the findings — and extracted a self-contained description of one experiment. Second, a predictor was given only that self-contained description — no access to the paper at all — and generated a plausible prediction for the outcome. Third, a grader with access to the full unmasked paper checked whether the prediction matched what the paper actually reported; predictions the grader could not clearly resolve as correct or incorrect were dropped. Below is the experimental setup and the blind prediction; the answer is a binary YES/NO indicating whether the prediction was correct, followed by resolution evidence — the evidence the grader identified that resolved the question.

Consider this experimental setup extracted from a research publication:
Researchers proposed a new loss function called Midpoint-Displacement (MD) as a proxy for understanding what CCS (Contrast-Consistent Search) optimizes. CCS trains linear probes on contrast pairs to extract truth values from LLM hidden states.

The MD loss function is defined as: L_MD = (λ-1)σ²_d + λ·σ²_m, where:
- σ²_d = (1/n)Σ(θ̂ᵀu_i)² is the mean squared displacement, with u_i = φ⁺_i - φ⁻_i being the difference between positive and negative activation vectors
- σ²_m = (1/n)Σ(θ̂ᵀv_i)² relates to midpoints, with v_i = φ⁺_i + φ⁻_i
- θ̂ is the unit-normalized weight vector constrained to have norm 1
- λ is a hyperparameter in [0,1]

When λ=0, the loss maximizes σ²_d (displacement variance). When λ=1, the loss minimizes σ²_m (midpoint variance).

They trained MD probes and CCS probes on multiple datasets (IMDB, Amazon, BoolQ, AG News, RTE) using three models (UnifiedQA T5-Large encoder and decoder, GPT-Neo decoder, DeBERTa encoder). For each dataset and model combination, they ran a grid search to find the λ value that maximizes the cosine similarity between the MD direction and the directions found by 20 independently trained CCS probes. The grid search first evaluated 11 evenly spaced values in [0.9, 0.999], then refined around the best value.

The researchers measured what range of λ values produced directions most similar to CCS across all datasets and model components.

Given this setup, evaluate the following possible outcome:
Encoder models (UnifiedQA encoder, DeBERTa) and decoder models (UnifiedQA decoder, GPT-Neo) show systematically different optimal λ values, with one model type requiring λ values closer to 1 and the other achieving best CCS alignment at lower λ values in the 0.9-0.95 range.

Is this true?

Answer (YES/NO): NO